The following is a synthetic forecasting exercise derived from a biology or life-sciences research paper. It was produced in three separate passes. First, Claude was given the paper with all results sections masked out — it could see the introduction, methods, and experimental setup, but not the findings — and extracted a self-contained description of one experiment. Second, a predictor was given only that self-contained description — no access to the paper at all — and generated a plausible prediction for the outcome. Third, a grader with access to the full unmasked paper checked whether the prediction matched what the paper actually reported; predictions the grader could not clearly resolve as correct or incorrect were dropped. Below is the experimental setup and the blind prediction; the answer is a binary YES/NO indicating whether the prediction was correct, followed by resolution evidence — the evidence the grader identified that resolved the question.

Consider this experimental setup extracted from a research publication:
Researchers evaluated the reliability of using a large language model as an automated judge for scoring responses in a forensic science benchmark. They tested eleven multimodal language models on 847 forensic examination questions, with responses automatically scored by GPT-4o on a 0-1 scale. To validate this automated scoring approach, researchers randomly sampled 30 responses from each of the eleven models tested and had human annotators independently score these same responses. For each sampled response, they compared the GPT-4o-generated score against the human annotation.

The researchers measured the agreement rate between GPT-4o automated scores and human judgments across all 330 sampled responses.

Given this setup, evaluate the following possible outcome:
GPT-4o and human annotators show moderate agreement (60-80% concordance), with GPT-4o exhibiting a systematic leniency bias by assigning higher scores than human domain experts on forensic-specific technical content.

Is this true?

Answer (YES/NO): NO